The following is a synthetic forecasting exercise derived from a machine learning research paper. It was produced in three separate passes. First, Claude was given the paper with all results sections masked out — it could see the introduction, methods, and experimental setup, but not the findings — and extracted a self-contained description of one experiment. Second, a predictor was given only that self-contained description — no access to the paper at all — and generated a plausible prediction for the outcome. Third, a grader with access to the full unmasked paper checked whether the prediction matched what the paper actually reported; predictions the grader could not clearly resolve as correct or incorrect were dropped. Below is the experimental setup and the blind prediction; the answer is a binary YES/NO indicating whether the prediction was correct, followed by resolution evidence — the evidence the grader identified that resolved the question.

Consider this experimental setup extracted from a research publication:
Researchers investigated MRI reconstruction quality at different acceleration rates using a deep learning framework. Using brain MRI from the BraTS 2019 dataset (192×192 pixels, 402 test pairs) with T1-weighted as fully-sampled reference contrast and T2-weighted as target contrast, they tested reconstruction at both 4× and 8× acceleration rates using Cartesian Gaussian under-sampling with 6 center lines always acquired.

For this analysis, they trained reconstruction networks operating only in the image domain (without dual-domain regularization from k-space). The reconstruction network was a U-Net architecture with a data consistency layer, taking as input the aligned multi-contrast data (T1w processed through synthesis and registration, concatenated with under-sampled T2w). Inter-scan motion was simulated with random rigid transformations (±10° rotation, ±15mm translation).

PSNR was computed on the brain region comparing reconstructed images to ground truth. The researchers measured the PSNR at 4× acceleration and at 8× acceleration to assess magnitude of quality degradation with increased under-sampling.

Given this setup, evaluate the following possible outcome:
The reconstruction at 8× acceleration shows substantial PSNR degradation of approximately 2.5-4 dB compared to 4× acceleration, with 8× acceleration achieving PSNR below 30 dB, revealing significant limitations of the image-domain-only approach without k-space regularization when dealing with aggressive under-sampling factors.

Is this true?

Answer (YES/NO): NO